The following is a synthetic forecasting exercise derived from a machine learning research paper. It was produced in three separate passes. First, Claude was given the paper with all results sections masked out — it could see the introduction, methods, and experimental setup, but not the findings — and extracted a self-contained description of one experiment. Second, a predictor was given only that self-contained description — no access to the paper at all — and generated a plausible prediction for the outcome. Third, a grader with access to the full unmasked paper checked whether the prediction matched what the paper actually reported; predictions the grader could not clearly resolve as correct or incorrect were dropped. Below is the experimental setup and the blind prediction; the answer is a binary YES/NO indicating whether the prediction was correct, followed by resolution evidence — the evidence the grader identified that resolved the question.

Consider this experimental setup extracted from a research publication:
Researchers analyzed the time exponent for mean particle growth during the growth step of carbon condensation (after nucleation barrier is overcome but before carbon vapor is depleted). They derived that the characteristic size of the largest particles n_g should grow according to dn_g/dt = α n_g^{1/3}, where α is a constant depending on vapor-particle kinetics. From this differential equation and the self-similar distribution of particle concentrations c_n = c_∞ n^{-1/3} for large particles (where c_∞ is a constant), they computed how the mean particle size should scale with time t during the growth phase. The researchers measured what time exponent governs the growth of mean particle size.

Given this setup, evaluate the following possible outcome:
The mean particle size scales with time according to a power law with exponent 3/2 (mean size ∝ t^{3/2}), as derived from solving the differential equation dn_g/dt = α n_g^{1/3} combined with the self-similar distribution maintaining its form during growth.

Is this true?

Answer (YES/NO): NO